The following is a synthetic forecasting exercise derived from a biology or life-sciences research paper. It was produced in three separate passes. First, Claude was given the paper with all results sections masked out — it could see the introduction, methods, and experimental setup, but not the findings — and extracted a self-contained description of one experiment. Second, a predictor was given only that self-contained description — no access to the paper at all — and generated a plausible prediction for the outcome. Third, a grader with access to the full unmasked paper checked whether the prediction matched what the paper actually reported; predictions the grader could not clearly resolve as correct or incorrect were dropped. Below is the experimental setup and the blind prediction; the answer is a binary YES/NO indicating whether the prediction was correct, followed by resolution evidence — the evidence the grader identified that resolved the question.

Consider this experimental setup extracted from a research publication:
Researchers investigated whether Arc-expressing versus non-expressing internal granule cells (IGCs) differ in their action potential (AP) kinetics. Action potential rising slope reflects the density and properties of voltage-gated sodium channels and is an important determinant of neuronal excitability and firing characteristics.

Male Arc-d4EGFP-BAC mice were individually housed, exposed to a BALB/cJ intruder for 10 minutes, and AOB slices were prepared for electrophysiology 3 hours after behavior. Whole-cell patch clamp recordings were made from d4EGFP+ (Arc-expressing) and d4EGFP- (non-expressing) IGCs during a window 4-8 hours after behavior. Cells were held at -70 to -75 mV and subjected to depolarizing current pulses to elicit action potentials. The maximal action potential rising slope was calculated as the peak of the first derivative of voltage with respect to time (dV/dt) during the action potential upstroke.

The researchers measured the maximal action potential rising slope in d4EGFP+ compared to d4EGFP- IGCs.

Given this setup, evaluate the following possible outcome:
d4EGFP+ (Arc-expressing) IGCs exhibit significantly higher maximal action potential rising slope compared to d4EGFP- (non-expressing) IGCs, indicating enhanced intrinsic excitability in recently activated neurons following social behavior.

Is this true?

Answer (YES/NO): YES